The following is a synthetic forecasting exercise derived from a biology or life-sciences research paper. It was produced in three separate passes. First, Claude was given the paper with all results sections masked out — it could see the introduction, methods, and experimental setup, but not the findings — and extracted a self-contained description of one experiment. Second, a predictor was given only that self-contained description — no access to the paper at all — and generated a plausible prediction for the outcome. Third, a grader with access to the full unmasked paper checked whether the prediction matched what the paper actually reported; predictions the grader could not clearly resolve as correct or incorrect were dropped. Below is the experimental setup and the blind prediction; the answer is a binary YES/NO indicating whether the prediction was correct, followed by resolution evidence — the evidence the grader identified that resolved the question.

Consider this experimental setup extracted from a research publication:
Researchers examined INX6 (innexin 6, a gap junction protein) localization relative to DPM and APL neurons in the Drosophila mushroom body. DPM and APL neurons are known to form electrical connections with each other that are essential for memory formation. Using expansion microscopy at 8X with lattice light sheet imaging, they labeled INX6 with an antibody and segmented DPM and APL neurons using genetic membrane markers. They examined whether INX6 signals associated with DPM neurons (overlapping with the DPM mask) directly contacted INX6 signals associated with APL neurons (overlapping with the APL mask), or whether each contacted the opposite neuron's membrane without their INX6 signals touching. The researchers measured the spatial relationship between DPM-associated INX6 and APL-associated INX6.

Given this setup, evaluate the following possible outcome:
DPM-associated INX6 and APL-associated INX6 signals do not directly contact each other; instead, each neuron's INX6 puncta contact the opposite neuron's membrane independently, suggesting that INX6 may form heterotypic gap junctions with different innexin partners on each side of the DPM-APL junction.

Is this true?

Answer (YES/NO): YES